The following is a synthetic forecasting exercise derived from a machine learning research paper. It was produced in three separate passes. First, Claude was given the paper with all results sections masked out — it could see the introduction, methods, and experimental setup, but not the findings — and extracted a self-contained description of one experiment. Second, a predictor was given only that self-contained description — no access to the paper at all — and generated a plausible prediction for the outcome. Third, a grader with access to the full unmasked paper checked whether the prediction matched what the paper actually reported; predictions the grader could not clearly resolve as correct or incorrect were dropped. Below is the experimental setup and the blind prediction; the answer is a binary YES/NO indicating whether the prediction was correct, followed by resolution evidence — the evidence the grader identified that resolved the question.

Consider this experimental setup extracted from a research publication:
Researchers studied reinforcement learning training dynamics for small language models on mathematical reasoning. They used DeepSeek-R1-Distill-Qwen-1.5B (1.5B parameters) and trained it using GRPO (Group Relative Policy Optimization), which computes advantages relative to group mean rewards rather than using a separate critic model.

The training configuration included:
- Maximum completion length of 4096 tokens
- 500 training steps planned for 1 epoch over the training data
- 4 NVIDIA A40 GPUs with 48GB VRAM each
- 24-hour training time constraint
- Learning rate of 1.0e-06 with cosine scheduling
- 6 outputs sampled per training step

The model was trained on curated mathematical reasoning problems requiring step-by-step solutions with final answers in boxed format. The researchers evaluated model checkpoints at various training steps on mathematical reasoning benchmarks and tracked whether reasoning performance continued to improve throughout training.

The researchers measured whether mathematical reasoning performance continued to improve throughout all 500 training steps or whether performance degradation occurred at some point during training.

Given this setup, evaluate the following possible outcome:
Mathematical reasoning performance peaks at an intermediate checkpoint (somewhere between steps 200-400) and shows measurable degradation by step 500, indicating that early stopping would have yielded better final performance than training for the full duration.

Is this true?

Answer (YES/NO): NO